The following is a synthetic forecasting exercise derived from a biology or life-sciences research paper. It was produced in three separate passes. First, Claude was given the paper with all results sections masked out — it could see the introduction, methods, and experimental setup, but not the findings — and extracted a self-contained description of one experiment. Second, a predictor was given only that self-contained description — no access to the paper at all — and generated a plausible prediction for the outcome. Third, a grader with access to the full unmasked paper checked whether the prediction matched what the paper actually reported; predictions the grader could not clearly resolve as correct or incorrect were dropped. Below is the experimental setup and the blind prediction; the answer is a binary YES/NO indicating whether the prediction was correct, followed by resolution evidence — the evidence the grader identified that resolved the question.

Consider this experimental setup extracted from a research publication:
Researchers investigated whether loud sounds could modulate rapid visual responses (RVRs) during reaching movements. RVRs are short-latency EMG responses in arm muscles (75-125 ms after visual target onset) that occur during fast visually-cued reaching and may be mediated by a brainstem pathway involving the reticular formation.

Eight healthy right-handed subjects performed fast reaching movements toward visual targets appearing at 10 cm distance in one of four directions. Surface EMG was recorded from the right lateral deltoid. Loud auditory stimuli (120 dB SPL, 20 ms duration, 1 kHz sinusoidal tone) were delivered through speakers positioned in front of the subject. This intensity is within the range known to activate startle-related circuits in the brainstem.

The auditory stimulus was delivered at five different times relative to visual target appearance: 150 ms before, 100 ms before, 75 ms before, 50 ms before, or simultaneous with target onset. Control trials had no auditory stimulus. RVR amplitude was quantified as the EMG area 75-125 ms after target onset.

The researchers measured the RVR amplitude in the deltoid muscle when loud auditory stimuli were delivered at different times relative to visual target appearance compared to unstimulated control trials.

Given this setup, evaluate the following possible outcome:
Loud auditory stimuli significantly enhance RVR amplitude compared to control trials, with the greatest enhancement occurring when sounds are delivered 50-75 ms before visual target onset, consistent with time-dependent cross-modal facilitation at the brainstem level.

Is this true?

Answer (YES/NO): NO